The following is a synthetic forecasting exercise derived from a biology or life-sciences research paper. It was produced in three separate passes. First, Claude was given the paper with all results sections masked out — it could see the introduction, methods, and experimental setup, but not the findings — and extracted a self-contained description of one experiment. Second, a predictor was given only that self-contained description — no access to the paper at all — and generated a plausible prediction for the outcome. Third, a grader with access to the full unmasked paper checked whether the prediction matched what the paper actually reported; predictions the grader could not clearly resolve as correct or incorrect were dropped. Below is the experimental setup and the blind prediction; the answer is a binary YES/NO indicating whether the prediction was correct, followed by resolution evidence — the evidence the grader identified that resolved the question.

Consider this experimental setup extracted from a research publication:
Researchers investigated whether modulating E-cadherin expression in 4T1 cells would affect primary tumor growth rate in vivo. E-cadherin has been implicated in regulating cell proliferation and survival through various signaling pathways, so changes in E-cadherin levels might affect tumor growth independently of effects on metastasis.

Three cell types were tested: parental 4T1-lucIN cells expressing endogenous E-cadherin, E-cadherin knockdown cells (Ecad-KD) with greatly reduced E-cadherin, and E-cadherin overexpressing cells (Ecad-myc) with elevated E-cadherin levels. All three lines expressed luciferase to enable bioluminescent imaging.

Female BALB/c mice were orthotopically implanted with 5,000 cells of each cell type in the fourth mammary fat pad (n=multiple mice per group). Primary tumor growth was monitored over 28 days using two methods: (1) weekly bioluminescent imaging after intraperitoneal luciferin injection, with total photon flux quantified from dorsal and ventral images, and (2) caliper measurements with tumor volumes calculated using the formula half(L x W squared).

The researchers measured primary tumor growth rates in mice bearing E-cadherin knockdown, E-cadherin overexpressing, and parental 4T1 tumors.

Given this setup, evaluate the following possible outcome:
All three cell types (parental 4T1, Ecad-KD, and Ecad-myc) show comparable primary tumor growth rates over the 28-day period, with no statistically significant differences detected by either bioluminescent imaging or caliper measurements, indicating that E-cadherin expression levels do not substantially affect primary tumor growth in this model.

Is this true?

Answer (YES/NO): YES